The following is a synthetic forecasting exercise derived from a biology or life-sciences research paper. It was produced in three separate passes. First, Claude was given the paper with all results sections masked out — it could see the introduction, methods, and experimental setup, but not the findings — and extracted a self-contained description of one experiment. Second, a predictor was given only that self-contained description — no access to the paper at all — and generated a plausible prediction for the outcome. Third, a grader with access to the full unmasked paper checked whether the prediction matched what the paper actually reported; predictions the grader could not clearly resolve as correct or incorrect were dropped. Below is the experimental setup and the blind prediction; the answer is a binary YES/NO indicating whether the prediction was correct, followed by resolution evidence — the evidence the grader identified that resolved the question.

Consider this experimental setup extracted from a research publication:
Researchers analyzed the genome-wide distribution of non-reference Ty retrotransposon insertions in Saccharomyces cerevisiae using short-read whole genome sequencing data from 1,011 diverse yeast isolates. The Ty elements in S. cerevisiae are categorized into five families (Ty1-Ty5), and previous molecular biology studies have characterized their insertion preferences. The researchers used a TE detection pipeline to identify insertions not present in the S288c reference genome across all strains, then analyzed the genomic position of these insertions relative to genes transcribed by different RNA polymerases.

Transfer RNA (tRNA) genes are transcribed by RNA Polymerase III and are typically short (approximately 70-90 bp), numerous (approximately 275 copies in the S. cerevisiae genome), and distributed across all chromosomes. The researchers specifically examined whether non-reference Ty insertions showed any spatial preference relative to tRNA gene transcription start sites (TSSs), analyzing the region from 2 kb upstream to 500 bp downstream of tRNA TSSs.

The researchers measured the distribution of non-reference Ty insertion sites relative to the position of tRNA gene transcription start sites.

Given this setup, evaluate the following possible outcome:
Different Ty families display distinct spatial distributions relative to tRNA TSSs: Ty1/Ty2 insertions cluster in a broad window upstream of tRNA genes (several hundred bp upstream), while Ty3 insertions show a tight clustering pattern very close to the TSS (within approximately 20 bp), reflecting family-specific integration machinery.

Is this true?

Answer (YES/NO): YES